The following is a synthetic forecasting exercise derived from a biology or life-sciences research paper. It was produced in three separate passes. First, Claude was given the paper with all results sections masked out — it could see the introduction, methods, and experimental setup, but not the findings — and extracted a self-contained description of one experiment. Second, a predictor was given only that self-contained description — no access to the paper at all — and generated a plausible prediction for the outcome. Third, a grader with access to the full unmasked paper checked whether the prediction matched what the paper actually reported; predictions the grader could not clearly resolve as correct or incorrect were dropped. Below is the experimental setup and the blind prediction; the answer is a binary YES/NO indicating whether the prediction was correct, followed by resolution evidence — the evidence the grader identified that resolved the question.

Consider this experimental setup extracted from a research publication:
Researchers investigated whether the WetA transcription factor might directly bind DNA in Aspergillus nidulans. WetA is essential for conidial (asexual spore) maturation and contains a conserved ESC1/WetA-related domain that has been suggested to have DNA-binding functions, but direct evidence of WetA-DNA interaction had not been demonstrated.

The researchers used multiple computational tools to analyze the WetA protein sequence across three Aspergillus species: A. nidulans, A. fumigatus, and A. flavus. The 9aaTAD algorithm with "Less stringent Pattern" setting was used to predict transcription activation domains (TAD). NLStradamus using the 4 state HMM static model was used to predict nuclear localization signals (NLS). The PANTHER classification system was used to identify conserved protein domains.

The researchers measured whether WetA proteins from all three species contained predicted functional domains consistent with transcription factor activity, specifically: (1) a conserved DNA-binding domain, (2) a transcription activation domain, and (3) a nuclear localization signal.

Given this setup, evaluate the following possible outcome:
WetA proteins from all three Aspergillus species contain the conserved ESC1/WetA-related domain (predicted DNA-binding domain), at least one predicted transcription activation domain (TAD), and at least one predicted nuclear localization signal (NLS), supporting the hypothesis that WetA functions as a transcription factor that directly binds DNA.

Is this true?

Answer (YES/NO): YES